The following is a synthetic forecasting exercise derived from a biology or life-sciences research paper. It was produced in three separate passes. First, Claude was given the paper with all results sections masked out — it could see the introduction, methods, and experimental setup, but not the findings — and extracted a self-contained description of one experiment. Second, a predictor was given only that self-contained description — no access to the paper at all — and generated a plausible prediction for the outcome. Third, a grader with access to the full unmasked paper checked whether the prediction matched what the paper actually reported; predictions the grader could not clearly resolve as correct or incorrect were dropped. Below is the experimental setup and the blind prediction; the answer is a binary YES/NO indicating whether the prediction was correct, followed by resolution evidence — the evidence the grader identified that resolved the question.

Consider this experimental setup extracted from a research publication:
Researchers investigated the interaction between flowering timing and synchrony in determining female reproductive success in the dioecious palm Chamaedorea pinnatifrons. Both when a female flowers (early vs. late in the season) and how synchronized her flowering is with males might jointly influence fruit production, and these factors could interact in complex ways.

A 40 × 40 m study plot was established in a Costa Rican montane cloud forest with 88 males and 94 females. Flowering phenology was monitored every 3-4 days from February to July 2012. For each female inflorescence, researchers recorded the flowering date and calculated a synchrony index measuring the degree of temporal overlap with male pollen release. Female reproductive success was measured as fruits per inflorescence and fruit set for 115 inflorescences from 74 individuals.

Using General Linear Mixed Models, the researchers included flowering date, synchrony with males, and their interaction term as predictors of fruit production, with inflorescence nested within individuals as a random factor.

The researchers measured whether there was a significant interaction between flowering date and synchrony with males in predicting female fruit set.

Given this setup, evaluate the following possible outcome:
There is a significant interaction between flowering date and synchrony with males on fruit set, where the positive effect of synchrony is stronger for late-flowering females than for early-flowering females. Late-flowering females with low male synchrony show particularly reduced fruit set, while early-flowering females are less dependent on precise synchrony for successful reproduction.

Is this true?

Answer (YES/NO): NO